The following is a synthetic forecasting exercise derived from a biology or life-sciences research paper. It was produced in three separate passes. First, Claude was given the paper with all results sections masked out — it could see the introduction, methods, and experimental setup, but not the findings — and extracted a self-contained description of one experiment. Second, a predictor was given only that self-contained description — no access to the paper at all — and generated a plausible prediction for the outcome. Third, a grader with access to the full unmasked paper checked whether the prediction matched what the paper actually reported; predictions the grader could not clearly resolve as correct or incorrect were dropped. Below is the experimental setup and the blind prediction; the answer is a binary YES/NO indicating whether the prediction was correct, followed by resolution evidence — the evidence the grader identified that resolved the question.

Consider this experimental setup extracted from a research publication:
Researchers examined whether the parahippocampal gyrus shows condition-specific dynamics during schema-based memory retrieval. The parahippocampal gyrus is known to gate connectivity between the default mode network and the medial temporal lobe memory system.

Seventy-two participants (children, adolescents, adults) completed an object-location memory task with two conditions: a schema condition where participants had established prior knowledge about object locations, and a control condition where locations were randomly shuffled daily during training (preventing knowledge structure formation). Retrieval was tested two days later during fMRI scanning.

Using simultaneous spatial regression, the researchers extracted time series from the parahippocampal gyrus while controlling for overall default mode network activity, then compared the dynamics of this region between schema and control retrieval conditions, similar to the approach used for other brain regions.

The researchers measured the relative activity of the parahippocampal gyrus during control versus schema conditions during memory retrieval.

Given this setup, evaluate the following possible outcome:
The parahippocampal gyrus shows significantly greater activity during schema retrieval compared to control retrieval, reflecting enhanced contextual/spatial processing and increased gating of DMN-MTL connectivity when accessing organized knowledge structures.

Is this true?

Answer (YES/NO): NO